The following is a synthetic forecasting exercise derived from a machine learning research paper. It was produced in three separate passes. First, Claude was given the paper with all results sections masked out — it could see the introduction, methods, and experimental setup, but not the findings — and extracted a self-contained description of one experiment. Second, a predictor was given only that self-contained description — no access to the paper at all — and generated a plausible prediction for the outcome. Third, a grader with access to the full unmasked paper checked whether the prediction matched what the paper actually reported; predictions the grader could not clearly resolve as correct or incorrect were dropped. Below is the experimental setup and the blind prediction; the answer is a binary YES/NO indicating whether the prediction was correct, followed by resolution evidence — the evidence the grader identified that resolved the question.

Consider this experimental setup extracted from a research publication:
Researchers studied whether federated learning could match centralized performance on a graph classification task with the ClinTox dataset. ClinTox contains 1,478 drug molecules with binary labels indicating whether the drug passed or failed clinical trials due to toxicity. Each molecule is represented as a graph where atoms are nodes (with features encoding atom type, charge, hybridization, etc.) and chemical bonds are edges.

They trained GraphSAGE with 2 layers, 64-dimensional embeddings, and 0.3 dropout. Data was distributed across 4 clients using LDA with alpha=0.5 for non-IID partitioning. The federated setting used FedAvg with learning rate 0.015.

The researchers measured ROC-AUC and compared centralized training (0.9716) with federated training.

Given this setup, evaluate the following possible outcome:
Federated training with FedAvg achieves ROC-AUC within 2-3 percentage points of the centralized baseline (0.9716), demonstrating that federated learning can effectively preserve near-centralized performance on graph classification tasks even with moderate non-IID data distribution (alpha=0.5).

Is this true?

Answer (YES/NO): NO